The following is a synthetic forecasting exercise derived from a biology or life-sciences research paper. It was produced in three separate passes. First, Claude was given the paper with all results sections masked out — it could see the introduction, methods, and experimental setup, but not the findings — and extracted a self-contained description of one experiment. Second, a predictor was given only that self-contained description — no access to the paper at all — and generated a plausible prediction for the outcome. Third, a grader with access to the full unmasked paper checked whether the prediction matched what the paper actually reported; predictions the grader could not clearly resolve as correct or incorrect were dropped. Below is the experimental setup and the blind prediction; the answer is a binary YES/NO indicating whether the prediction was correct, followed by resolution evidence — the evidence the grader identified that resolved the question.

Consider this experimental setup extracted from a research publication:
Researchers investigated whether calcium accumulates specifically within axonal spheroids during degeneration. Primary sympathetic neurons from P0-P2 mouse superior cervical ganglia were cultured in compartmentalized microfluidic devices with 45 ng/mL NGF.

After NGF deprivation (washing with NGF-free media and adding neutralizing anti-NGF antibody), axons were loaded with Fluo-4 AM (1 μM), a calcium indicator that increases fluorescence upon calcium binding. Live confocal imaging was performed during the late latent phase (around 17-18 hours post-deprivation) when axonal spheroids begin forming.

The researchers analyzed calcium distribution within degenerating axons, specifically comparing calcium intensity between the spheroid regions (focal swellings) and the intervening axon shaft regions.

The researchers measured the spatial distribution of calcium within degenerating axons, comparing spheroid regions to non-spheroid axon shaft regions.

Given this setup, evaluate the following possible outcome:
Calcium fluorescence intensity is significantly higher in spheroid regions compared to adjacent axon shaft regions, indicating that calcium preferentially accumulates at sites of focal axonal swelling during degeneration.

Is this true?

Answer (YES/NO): YES